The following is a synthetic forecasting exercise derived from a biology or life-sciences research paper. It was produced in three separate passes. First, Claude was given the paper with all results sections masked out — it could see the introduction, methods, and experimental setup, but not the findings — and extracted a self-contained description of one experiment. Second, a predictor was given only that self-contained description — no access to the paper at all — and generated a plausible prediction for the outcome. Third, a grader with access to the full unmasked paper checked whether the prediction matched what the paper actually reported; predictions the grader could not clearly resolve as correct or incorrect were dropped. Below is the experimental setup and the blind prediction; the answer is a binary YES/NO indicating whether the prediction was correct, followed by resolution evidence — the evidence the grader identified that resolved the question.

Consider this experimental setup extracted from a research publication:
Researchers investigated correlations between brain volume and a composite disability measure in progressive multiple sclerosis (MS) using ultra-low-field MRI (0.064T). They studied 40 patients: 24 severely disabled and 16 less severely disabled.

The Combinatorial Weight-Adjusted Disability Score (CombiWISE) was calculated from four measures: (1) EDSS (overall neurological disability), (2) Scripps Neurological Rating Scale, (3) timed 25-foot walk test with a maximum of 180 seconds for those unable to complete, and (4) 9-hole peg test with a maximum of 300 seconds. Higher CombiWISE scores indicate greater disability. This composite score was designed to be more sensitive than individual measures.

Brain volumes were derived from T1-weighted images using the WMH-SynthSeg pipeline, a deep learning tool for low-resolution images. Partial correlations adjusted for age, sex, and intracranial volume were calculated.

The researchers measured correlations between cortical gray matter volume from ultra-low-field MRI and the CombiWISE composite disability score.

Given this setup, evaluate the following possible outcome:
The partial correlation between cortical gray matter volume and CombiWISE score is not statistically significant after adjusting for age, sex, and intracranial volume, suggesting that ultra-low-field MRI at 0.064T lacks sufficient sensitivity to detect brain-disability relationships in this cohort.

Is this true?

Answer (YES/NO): YES